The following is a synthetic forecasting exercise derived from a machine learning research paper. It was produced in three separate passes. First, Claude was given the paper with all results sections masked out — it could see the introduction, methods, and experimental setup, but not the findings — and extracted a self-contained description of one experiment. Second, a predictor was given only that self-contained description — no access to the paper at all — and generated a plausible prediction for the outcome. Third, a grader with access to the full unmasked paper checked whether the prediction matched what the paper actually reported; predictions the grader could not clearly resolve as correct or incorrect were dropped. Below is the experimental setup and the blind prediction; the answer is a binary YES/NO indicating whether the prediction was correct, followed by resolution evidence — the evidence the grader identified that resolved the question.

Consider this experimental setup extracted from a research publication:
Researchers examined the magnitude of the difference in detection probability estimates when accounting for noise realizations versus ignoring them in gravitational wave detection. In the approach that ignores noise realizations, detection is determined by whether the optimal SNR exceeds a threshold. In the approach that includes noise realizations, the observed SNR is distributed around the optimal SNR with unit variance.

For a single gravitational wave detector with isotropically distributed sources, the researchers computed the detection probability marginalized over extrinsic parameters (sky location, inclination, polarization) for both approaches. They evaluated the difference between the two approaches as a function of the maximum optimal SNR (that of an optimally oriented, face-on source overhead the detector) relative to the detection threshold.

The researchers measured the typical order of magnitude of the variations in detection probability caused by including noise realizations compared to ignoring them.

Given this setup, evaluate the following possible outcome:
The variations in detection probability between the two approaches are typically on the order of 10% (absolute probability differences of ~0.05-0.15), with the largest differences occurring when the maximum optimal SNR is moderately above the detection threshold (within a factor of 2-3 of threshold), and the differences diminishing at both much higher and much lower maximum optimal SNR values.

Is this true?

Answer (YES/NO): NO